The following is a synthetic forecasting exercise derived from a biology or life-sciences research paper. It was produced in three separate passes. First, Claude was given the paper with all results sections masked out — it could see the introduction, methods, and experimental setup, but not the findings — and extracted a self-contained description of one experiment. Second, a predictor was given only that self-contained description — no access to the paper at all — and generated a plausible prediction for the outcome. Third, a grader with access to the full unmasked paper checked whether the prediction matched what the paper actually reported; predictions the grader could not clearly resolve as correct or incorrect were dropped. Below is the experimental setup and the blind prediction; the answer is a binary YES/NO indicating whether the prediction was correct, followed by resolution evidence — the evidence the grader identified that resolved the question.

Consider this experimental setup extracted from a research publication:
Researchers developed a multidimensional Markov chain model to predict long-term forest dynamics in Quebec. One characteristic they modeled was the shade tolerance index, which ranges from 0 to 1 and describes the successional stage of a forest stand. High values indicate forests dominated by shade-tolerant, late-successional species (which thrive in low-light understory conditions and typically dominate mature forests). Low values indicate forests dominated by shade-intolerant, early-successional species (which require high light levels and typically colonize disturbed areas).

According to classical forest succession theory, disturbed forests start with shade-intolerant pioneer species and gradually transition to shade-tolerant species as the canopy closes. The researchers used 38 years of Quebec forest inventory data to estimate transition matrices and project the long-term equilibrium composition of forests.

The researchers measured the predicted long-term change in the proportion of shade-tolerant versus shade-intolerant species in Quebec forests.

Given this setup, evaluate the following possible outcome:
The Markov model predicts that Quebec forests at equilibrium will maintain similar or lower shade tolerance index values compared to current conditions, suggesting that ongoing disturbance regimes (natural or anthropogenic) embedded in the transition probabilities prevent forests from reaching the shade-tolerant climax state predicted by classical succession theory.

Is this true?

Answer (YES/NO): YES